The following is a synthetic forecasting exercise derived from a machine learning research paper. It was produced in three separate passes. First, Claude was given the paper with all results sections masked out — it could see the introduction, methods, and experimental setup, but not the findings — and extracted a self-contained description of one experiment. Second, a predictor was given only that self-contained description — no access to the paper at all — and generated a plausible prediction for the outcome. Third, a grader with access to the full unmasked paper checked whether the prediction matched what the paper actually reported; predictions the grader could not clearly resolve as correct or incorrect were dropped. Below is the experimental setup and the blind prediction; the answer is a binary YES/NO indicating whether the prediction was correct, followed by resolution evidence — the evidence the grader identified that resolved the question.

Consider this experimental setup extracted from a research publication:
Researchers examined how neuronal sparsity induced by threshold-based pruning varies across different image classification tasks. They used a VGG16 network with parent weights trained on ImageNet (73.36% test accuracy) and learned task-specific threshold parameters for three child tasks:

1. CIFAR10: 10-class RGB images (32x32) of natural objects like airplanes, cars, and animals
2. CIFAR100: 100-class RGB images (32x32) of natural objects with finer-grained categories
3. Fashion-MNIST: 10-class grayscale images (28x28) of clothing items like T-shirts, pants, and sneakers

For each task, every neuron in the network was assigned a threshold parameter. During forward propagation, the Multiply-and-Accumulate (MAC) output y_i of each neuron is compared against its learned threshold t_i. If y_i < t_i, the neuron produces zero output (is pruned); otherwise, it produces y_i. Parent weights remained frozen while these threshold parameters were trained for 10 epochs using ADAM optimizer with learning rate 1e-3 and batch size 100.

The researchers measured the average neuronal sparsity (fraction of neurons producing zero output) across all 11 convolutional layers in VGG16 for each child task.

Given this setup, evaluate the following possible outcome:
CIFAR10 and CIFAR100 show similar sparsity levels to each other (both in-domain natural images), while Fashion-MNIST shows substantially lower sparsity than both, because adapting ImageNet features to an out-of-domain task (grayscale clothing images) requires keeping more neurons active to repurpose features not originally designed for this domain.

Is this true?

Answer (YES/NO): YES